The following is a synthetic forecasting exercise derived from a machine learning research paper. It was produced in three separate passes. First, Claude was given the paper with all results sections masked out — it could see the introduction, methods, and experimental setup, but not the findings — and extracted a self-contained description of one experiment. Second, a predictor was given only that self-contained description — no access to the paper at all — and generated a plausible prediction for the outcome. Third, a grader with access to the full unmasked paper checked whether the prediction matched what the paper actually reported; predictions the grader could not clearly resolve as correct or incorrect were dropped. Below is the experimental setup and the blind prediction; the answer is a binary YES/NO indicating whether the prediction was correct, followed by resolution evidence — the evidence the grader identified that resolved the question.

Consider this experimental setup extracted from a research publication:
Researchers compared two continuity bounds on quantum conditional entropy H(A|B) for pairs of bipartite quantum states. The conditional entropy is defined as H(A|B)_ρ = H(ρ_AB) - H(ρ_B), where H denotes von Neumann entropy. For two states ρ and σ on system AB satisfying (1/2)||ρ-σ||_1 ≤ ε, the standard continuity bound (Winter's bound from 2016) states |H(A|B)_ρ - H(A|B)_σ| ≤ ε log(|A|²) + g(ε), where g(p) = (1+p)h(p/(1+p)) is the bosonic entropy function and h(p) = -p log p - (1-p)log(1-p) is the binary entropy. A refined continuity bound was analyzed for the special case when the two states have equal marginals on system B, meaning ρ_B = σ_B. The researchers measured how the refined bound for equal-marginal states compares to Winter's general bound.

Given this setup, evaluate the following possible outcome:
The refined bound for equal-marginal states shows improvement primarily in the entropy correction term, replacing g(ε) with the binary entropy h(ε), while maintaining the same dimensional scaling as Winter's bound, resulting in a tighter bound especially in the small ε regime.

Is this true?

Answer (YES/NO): NO